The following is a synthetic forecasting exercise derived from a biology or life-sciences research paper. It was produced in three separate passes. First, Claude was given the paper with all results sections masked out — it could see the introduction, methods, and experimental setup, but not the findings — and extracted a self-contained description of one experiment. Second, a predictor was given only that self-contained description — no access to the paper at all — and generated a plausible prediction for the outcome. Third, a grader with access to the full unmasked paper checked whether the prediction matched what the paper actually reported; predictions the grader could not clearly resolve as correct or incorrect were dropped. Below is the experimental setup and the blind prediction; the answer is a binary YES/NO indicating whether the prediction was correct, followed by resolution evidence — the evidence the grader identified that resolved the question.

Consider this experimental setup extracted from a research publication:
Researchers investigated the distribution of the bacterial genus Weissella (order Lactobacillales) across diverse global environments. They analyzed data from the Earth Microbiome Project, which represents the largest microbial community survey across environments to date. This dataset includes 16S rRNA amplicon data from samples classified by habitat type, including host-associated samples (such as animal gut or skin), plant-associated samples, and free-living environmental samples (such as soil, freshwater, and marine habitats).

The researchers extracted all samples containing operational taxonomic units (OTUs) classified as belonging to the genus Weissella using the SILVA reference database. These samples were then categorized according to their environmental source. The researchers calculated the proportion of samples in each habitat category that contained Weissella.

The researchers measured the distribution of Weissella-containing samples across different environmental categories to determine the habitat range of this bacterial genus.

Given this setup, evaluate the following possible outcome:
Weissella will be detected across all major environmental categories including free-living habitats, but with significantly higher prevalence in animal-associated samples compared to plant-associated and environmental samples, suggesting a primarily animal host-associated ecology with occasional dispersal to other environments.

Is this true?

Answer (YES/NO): NO